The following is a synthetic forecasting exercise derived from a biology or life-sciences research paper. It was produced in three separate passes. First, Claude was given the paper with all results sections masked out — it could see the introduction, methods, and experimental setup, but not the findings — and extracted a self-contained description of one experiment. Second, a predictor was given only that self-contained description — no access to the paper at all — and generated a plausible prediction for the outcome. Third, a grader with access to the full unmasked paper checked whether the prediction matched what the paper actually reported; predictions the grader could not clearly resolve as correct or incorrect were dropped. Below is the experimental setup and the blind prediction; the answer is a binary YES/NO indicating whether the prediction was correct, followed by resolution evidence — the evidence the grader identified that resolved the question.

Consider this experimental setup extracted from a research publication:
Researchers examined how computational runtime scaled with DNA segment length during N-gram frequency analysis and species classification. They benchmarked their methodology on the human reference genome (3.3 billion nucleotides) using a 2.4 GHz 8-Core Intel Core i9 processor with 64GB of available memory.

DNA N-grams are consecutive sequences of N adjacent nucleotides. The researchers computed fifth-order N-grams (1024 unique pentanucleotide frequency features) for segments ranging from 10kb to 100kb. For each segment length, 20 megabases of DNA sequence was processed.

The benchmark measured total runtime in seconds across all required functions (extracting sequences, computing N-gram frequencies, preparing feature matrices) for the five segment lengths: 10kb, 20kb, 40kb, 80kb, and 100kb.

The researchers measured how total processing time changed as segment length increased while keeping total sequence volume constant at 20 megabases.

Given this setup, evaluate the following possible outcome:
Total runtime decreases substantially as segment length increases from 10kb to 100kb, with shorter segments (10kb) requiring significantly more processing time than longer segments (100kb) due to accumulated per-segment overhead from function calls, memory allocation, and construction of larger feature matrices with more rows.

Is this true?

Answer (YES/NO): YES